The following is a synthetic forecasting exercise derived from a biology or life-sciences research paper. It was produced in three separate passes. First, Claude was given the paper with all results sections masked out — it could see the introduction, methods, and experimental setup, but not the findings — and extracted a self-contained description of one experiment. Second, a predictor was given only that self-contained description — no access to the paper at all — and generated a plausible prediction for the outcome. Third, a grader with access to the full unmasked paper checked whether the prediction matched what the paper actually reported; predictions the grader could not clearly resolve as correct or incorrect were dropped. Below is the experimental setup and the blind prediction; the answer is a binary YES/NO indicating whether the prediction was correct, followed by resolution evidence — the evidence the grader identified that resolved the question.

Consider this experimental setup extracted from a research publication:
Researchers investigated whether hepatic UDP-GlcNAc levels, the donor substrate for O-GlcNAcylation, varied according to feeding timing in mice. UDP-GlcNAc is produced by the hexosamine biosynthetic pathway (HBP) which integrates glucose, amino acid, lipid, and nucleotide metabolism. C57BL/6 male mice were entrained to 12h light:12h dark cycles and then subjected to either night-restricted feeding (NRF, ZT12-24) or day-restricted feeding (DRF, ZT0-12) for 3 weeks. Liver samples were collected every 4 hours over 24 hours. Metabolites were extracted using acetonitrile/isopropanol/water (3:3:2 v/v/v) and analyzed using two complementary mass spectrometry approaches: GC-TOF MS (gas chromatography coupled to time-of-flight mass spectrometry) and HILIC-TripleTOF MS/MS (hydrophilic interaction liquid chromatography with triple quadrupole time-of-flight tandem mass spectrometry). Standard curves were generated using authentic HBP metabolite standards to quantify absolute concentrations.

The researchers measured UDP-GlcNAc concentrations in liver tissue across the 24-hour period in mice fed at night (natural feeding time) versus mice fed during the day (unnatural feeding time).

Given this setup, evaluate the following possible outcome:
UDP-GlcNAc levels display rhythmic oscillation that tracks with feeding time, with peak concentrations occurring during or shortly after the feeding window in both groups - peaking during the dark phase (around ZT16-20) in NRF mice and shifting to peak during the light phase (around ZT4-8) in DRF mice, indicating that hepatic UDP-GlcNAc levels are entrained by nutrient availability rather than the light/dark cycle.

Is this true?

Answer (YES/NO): NO